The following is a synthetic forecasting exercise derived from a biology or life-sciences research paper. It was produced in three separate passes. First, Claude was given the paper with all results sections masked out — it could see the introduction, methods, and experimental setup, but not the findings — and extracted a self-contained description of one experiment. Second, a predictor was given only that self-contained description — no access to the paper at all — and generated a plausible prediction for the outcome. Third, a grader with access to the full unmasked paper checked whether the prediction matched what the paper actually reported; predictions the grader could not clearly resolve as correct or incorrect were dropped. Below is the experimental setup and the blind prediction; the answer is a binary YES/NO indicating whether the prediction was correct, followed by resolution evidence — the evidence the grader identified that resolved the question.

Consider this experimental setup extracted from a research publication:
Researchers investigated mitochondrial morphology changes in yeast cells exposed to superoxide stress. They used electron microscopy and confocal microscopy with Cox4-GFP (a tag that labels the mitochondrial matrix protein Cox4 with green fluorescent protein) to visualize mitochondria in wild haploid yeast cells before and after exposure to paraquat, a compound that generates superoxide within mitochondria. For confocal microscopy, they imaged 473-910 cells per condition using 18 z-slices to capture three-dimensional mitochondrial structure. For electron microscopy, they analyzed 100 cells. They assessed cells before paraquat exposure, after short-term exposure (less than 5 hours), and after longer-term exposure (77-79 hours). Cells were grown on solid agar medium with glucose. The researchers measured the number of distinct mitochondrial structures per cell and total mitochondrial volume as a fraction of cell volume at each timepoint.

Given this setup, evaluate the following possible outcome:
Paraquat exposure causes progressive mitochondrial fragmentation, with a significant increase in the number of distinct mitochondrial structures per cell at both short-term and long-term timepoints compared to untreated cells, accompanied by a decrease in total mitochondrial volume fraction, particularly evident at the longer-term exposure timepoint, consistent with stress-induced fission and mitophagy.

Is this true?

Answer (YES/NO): NO